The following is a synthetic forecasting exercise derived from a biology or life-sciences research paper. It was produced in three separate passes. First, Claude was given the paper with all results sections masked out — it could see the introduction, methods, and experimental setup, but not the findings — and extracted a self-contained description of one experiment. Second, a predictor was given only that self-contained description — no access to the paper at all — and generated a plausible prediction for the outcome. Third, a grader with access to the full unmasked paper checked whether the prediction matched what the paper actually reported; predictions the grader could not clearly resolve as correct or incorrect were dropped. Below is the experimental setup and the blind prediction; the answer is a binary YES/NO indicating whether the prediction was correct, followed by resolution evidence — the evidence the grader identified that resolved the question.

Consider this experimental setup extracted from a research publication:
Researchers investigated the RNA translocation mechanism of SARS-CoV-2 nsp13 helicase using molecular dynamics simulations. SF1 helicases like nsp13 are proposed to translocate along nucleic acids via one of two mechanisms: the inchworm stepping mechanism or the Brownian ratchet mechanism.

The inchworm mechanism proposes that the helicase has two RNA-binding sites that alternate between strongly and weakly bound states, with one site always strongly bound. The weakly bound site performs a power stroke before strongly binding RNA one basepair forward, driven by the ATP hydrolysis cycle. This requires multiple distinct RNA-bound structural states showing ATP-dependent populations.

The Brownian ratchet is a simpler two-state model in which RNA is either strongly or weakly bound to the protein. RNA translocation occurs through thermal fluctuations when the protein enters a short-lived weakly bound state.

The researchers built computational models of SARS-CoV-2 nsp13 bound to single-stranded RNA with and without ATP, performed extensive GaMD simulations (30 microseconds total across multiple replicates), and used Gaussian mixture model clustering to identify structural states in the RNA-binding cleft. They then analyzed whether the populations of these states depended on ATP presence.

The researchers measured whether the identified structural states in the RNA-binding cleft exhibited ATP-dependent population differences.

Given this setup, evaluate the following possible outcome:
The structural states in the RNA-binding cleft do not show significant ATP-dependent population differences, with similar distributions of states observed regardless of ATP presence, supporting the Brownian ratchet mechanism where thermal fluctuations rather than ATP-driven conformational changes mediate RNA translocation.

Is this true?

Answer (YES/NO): NO